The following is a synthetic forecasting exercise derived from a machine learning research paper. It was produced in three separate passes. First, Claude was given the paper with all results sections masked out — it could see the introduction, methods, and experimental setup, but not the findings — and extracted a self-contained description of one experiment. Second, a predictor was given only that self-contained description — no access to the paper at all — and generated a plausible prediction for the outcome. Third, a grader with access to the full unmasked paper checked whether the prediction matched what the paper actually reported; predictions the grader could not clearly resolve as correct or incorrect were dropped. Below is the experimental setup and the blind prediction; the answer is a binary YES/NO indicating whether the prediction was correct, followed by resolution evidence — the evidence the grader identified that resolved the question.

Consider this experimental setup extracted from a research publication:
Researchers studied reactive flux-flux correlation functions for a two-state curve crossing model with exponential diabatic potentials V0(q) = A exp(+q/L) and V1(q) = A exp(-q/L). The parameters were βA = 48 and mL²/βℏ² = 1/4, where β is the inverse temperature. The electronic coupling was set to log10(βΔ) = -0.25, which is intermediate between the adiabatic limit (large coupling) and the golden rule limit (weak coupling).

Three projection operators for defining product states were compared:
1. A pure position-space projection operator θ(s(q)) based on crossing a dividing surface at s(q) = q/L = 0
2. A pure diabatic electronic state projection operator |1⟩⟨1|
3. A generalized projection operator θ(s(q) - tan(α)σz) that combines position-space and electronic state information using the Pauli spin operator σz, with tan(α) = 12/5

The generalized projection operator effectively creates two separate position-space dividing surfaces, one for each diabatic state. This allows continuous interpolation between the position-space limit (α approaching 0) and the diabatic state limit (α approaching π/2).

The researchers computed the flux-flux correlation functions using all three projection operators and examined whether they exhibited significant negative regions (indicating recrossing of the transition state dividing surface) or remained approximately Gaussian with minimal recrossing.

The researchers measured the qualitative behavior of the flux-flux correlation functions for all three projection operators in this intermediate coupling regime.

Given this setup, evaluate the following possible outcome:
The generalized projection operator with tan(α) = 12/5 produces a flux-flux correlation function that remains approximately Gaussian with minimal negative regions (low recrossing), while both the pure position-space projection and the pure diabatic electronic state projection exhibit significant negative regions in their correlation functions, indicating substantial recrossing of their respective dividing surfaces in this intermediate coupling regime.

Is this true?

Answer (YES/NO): YES